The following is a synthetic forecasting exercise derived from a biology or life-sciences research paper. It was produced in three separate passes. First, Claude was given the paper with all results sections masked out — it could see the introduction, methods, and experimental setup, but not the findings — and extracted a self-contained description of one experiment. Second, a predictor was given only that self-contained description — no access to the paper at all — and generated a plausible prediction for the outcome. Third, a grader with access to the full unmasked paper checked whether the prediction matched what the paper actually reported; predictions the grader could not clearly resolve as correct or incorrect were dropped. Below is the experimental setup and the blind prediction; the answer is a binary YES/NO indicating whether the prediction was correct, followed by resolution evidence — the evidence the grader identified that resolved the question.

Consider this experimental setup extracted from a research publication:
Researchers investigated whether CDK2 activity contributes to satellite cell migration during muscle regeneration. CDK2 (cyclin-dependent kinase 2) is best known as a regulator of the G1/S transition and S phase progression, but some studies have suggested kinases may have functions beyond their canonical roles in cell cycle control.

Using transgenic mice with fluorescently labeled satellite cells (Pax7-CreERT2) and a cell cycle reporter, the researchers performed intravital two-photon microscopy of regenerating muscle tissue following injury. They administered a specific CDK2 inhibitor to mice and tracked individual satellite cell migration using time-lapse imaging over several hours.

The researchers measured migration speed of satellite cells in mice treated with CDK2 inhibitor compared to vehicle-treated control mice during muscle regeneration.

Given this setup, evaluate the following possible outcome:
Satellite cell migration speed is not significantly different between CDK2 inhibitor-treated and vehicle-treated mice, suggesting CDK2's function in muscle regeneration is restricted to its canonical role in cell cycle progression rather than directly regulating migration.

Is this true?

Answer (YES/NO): NO